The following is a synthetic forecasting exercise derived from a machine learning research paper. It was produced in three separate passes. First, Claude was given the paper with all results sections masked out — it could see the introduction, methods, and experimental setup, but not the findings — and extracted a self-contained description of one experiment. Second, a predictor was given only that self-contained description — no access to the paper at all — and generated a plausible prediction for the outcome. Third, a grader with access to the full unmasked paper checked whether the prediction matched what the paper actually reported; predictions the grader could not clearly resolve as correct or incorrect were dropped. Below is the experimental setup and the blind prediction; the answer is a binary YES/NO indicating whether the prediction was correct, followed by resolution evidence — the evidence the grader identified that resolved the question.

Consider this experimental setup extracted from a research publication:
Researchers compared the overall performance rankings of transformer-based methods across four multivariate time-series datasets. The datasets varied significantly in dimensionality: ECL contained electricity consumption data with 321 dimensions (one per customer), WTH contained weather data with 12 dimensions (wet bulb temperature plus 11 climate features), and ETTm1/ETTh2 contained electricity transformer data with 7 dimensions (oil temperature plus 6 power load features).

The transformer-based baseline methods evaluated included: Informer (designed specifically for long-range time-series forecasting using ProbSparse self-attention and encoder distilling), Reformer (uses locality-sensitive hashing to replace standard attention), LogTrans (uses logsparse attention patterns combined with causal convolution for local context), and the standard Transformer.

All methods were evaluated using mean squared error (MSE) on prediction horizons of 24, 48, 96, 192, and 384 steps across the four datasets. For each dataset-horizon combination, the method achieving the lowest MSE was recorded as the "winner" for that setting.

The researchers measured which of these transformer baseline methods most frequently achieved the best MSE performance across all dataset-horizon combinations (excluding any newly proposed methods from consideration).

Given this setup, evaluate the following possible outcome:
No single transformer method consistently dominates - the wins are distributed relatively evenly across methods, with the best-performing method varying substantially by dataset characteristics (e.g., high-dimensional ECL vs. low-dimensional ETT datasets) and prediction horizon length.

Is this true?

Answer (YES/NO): NO